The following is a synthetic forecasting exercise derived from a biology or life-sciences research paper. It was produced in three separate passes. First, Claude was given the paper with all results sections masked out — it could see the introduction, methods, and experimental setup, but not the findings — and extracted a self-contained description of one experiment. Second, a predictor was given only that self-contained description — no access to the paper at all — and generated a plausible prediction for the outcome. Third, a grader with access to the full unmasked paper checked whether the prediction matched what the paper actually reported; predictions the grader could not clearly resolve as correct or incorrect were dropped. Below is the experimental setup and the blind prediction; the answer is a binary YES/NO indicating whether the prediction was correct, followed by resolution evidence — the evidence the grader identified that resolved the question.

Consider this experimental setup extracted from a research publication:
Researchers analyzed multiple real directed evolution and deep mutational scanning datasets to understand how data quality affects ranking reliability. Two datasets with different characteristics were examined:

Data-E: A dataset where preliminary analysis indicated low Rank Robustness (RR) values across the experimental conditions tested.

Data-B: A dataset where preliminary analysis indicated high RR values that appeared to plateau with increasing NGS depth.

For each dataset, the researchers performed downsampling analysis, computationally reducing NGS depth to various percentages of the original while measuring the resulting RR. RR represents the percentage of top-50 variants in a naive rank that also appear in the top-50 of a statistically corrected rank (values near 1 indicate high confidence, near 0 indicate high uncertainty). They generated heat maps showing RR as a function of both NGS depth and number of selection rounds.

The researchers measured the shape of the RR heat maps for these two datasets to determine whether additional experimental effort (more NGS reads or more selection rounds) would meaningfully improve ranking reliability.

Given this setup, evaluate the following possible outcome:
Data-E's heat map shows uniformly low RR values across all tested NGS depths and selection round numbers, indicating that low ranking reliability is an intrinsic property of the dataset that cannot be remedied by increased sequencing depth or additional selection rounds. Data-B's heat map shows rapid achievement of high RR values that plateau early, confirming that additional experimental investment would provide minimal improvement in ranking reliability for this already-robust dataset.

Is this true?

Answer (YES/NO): NO